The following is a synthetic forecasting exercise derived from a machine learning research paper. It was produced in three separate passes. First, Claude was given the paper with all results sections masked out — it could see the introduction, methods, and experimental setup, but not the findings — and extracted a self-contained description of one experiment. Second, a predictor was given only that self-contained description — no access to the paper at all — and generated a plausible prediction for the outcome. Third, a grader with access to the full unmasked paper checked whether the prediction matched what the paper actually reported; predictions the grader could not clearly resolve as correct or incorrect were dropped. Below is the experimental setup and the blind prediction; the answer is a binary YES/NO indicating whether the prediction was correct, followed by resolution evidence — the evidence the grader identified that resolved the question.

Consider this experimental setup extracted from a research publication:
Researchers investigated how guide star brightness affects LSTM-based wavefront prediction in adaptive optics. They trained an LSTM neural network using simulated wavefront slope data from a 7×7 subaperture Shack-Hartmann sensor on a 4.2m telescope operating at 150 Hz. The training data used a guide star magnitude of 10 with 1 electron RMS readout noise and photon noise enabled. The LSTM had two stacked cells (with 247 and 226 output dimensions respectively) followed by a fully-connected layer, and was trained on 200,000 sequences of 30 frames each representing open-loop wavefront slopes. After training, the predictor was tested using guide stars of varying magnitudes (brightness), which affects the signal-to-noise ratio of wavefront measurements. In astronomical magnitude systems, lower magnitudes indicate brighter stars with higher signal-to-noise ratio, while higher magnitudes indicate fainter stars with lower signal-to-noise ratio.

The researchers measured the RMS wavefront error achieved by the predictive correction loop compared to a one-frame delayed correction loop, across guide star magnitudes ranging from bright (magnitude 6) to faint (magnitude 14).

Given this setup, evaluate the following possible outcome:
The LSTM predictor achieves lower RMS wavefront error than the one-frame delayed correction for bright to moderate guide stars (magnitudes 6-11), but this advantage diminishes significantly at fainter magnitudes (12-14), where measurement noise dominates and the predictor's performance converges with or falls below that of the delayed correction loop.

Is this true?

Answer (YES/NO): NO